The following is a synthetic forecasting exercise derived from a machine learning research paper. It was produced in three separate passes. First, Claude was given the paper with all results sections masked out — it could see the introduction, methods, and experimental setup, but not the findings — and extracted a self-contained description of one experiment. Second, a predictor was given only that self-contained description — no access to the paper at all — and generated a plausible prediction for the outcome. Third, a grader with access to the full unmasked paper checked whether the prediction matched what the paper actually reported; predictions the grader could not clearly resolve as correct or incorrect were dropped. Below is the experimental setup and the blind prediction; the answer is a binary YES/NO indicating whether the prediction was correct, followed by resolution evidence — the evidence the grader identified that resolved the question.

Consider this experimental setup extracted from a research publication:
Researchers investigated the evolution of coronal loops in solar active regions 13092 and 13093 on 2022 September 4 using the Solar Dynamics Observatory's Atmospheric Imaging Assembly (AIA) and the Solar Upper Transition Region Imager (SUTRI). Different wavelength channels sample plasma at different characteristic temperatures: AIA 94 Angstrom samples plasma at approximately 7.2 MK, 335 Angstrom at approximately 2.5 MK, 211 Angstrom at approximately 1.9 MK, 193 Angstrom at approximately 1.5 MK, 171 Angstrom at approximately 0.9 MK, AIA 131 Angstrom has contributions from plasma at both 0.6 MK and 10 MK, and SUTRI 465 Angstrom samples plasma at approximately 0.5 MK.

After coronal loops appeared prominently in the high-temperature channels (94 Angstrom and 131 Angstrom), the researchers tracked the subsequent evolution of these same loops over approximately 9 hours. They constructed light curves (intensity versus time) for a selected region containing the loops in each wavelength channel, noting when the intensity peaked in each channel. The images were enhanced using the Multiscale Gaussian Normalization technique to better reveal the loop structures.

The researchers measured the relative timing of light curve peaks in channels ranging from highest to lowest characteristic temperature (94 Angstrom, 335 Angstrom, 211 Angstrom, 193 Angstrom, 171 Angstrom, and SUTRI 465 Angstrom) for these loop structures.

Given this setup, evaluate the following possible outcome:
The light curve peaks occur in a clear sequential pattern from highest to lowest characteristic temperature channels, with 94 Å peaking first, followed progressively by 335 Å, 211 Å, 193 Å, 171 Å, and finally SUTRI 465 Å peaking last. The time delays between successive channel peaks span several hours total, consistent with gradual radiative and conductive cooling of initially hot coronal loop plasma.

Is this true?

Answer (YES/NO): NO